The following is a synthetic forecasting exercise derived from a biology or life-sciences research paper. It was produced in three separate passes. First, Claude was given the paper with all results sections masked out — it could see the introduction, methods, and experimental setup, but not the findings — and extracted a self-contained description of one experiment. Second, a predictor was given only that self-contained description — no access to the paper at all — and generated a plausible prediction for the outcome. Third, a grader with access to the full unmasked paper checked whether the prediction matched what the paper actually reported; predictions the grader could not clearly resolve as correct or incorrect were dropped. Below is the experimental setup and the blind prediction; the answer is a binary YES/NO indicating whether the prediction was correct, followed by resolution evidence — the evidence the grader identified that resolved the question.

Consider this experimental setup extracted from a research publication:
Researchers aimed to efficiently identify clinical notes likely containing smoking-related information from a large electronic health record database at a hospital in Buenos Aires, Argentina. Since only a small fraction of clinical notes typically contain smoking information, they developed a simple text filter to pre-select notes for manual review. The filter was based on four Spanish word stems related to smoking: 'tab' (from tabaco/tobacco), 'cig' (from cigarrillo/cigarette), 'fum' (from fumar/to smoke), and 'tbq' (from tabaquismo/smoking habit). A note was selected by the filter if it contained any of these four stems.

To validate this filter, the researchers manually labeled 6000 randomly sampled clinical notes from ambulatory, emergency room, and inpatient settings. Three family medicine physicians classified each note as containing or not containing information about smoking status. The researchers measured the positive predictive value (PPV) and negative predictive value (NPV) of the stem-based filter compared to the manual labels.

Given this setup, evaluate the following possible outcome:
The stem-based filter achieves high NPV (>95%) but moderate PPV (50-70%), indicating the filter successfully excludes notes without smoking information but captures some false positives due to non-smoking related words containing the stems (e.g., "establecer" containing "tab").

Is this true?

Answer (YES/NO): NO